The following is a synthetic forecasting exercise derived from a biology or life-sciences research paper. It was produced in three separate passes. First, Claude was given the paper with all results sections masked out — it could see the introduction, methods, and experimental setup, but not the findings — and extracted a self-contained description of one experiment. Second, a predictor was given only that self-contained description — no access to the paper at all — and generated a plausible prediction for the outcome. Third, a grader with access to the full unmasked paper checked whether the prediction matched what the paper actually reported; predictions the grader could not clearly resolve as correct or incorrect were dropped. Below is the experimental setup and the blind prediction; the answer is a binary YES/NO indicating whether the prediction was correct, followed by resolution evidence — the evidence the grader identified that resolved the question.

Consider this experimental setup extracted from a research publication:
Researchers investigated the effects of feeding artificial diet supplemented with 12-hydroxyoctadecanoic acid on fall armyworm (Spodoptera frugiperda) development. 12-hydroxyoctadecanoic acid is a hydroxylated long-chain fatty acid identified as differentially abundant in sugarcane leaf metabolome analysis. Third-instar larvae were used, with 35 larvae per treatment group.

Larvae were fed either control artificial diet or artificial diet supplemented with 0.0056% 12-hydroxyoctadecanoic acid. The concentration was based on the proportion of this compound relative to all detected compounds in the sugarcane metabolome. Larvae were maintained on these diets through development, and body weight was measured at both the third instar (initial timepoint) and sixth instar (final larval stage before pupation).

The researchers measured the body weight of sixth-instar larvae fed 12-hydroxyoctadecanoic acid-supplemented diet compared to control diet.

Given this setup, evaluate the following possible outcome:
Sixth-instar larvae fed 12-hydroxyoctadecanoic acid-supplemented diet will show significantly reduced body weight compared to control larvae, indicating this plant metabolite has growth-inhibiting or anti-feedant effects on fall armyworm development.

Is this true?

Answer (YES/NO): NO